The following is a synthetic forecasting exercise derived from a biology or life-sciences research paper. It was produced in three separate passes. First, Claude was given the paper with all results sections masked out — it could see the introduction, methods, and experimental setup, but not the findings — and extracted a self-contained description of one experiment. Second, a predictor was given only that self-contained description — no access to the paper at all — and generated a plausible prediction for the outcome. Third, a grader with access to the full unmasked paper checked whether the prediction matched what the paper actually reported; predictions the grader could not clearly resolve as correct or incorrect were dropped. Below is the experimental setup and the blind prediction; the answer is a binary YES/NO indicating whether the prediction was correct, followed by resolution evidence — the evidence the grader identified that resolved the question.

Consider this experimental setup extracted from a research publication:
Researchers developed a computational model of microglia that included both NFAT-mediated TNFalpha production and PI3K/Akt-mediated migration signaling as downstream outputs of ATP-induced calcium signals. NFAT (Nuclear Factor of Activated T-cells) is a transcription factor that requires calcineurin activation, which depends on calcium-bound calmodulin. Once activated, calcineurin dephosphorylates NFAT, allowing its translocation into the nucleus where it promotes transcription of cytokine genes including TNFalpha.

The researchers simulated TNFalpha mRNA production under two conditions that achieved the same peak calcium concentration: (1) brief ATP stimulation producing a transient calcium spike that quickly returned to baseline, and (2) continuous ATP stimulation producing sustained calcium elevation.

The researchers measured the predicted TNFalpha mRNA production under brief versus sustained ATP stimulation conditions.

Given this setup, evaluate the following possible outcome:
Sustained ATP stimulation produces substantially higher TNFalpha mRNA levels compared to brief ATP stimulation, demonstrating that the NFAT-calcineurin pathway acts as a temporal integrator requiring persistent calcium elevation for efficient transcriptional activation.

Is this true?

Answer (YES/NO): YES